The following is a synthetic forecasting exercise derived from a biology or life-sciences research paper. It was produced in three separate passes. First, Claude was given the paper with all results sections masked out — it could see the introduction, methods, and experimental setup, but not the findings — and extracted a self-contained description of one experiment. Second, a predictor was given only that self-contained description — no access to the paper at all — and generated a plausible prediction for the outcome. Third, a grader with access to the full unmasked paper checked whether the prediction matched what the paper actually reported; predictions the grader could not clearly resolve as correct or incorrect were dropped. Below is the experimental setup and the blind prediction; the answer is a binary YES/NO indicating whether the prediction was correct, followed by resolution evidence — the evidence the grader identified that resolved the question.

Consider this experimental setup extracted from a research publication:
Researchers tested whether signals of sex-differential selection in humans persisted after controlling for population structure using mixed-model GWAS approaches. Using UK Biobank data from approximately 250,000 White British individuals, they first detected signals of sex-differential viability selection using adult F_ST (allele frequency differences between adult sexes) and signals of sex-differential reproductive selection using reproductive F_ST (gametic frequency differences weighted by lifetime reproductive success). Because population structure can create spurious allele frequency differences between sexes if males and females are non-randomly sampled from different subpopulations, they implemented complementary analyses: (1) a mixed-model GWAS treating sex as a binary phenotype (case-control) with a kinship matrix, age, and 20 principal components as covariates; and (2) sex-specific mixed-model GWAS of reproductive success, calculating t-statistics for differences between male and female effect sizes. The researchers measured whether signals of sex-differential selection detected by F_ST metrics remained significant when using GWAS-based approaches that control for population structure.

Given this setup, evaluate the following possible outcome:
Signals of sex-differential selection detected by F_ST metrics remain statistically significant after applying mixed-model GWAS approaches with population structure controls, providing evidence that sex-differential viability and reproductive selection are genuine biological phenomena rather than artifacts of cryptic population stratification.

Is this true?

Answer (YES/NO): YES